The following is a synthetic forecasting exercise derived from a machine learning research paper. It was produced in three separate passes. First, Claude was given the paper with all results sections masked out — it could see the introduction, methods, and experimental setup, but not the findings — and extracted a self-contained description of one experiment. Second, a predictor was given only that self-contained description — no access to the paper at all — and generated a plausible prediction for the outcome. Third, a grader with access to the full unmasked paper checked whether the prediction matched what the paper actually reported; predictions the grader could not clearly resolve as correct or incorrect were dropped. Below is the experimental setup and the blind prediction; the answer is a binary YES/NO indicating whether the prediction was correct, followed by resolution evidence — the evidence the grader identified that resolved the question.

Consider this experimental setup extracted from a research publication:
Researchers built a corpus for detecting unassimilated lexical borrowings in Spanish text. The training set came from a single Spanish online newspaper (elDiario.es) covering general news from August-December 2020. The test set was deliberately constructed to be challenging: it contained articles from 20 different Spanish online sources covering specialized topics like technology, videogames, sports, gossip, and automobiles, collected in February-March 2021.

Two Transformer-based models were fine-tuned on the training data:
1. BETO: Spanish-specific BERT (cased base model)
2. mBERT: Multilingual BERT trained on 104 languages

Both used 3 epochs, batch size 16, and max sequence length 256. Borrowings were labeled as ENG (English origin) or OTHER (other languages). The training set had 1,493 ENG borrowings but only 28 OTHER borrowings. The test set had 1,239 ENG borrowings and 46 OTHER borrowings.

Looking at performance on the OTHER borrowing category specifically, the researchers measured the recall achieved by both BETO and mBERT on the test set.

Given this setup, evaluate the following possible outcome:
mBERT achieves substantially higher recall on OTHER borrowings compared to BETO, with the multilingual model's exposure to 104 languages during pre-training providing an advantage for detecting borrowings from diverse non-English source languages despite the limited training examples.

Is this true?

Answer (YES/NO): NO